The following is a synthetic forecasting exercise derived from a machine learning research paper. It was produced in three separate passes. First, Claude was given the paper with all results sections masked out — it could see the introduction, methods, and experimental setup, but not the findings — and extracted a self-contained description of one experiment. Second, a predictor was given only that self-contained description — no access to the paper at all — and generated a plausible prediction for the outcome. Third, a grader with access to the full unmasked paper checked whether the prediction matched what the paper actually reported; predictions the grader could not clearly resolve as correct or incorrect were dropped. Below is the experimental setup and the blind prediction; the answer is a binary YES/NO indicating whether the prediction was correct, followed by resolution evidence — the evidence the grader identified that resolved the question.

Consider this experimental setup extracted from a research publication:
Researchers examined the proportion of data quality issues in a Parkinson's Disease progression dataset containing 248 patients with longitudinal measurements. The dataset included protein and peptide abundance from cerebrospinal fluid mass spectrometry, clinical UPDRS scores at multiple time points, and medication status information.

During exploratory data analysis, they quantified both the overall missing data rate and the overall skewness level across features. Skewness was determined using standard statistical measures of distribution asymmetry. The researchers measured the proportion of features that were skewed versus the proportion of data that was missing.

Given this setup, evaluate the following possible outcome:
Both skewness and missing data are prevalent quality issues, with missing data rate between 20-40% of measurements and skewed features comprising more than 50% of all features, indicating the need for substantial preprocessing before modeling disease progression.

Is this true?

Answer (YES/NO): NO